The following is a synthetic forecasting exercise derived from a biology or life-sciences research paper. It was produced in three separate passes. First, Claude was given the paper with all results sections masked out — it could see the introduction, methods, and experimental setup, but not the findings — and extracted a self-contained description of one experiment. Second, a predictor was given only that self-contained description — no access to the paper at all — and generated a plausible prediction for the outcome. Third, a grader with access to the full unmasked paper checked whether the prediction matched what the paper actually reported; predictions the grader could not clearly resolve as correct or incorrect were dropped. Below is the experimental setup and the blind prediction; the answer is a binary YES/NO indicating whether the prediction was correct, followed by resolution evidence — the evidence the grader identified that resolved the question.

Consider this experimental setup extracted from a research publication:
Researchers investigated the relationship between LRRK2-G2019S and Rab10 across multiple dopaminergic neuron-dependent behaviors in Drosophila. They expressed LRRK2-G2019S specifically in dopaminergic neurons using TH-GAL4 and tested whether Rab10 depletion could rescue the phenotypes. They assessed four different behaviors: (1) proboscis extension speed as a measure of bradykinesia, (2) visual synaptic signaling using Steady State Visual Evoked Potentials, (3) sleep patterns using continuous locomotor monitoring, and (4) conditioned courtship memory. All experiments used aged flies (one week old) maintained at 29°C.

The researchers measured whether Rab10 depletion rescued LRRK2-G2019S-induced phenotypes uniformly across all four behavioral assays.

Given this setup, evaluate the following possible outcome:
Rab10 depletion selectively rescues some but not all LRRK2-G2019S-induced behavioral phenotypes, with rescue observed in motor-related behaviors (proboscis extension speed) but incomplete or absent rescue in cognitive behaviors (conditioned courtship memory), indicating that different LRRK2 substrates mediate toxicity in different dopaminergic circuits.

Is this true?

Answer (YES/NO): NO